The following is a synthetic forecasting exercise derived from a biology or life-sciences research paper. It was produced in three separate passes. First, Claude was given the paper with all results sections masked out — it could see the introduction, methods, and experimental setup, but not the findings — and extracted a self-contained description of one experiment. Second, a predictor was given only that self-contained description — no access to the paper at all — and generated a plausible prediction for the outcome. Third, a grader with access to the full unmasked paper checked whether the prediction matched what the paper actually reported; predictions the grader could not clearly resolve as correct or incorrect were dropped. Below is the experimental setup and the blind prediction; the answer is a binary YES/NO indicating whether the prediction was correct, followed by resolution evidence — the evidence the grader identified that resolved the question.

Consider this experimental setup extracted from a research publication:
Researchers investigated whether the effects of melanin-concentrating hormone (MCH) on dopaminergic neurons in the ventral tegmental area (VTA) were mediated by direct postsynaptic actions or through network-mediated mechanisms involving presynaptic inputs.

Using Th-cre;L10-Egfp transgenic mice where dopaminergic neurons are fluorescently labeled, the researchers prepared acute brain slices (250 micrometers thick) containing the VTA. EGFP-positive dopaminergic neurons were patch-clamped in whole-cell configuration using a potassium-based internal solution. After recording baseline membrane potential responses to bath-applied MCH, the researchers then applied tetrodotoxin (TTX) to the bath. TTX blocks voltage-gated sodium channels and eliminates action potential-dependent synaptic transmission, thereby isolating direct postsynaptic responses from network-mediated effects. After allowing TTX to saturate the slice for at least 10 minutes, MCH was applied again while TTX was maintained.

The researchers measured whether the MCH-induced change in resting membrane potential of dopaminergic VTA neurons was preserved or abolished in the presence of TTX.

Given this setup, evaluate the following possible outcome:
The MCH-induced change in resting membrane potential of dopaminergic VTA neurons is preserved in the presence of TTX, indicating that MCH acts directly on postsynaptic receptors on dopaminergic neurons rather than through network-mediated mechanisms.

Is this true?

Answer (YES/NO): YES